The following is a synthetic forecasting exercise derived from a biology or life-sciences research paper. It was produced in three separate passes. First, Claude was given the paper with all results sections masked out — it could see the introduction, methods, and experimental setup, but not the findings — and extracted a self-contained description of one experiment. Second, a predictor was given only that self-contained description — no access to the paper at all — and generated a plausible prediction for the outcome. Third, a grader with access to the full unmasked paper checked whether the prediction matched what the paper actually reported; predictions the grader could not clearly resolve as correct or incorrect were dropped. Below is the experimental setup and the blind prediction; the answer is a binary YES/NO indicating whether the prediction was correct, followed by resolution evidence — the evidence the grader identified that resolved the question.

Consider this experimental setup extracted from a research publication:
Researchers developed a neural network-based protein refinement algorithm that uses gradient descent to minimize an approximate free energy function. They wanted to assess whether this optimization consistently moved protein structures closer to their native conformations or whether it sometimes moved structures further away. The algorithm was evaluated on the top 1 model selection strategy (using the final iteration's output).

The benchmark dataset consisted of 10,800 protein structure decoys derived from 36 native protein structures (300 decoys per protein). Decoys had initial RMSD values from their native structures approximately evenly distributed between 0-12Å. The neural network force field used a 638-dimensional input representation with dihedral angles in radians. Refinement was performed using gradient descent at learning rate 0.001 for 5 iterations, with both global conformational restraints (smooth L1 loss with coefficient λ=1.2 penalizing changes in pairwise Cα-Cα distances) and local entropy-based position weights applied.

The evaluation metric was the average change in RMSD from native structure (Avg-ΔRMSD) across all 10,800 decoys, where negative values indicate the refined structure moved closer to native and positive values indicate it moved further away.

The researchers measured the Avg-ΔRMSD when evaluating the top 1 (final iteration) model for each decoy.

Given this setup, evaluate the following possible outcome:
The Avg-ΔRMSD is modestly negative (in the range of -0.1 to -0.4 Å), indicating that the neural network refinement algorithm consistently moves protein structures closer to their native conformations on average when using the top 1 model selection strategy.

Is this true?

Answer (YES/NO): NO